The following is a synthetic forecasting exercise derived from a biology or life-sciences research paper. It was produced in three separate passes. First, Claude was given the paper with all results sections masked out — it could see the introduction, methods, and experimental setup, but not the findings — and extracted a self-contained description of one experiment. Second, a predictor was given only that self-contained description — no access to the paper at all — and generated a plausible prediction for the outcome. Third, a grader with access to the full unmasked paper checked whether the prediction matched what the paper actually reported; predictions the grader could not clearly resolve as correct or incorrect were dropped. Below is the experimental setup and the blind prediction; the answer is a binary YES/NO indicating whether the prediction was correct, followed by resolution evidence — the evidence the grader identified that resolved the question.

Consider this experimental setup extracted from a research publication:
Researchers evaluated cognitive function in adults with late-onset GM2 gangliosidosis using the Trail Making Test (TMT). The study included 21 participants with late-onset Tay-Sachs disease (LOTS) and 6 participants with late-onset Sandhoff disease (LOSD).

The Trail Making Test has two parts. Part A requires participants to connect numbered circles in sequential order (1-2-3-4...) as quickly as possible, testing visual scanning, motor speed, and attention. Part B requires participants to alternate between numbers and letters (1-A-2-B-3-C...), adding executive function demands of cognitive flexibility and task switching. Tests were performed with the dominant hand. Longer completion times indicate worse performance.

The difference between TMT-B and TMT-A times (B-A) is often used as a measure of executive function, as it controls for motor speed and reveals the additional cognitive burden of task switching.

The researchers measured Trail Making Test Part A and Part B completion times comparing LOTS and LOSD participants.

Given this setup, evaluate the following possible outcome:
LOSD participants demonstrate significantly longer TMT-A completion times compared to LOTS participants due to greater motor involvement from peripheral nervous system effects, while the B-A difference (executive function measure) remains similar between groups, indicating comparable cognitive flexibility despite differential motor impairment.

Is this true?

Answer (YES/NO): NO